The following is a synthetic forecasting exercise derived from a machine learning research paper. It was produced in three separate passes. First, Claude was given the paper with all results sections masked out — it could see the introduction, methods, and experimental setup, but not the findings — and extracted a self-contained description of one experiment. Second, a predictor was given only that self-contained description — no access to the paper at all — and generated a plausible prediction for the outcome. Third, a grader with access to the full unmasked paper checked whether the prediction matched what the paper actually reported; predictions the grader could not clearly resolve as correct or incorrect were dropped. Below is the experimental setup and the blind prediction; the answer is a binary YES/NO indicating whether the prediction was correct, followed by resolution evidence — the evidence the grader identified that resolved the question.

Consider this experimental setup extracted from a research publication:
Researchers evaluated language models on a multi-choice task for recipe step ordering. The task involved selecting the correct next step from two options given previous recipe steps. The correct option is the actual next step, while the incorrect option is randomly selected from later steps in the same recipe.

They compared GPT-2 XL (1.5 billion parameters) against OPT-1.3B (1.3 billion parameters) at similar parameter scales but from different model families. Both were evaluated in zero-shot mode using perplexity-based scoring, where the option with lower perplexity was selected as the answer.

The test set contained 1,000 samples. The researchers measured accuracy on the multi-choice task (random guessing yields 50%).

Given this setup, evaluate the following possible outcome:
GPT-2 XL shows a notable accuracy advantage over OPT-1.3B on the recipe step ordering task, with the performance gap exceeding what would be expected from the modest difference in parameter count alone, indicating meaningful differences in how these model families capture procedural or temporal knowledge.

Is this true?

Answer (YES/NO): NO